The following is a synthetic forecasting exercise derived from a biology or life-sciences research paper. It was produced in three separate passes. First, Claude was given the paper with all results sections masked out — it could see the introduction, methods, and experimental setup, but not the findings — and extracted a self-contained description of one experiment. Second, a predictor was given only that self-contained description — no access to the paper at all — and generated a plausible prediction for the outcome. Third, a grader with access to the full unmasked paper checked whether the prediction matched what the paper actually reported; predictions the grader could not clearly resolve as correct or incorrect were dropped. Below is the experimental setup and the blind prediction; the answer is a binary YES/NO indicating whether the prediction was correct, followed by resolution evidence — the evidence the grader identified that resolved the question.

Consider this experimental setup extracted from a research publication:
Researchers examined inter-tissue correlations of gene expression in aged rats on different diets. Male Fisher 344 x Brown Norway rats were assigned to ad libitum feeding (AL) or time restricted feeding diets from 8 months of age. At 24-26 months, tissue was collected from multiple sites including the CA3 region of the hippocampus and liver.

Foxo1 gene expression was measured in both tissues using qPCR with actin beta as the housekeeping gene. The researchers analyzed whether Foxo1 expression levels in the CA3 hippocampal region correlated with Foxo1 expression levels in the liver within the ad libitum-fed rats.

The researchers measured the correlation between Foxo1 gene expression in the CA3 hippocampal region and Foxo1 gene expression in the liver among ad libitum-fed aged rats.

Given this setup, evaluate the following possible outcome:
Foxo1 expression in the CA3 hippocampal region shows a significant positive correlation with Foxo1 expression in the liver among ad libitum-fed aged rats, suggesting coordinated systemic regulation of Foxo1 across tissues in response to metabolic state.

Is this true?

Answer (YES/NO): NO